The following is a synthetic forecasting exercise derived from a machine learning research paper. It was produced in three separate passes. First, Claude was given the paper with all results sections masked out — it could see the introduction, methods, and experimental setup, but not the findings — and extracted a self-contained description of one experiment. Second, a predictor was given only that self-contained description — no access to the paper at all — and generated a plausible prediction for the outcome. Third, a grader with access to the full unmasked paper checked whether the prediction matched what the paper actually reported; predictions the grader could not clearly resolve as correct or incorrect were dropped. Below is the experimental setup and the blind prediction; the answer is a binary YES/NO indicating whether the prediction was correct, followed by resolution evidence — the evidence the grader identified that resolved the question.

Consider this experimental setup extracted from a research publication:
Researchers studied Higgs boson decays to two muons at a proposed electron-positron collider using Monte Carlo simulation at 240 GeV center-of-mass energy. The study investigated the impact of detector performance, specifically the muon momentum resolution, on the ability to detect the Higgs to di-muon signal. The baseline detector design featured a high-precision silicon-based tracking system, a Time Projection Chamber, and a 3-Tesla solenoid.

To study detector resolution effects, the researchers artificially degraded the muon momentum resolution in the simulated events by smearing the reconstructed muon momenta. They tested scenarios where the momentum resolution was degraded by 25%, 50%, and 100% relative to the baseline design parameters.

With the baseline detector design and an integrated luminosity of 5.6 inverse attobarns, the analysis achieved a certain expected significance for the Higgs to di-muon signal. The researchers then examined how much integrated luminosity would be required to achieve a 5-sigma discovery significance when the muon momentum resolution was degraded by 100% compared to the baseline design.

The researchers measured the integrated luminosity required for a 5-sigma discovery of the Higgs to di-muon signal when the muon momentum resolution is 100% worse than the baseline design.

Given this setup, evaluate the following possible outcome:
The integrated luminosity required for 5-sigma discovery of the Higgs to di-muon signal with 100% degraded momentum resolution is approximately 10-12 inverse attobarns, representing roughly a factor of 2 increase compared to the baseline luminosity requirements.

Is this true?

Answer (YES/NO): NO